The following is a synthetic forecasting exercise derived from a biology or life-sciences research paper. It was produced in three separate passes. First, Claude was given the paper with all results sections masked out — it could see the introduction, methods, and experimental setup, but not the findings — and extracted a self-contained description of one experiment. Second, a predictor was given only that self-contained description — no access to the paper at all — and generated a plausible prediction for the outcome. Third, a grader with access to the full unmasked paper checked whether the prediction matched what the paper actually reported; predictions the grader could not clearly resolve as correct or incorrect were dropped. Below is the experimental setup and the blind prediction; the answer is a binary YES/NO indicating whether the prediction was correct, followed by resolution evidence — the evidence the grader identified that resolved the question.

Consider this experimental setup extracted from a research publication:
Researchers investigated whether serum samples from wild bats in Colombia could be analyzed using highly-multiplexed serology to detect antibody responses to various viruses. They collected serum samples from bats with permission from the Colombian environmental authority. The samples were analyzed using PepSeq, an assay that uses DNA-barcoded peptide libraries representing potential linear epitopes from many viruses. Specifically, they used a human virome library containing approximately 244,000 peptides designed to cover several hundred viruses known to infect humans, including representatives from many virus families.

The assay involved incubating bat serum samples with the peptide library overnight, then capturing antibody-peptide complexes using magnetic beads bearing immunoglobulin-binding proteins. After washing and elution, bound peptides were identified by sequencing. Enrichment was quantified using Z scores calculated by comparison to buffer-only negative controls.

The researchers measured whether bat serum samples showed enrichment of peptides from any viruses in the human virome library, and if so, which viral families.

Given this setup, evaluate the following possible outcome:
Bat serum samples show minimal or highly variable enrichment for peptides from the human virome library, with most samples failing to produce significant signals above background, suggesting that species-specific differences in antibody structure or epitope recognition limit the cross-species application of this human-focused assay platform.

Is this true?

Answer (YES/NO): NO